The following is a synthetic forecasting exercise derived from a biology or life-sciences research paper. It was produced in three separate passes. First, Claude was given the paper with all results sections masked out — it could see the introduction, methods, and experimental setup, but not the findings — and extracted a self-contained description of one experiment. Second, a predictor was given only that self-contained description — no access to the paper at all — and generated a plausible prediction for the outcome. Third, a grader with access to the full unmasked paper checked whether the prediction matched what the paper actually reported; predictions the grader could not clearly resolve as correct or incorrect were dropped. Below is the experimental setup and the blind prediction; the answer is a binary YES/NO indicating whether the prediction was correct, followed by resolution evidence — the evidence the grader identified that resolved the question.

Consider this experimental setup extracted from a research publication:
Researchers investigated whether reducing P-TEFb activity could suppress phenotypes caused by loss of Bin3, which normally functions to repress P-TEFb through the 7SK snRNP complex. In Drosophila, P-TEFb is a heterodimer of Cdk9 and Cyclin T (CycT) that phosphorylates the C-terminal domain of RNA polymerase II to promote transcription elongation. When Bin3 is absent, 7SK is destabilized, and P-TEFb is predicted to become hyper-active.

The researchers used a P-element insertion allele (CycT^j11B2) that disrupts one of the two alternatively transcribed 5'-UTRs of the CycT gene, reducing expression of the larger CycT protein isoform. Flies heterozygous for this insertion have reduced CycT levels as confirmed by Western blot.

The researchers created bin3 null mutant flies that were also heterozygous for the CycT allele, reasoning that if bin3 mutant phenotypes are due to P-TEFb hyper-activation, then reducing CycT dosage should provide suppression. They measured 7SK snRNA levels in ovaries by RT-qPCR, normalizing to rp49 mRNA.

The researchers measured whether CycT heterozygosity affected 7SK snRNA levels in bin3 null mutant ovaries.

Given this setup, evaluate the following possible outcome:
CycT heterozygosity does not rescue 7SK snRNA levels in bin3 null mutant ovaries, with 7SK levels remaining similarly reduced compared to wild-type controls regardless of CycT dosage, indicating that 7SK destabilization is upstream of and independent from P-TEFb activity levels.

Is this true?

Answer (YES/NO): YES